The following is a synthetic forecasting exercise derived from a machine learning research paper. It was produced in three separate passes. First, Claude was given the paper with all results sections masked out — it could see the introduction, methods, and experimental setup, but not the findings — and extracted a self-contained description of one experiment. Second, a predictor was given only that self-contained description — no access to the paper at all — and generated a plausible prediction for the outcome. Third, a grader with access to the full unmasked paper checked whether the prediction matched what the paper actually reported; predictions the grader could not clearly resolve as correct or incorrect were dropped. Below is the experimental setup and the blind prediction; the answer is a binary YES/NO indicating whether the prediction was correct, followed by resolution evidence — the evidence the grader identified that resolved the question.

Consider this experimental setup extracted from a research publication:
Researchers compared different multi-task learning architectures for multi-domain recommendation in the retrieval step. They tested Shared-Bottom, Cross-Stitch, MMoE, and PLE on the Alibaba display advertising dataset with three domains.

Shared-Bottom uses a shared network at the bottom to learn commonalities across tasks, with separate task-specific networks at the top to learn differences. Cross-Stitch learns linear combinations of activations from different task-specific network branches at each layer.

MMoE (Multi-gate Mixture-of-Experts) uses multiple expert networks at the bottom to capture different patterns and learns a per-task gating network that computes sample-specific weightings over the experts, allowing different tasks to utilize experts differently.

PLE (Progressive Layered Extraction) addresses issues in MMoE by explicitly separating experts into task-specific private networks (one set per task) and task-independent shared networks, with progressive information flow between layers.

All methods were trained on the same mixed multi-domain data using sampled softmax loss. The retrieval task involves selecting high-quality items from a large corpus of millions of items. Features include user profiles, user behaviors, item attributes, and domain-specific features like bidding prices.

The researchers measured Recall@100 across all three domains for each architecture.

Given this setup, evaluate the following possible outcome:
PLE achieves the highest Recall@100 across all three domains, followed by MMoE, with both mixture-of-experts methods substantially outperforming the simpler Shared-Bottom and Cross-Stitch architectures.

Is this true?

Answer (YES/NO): YES